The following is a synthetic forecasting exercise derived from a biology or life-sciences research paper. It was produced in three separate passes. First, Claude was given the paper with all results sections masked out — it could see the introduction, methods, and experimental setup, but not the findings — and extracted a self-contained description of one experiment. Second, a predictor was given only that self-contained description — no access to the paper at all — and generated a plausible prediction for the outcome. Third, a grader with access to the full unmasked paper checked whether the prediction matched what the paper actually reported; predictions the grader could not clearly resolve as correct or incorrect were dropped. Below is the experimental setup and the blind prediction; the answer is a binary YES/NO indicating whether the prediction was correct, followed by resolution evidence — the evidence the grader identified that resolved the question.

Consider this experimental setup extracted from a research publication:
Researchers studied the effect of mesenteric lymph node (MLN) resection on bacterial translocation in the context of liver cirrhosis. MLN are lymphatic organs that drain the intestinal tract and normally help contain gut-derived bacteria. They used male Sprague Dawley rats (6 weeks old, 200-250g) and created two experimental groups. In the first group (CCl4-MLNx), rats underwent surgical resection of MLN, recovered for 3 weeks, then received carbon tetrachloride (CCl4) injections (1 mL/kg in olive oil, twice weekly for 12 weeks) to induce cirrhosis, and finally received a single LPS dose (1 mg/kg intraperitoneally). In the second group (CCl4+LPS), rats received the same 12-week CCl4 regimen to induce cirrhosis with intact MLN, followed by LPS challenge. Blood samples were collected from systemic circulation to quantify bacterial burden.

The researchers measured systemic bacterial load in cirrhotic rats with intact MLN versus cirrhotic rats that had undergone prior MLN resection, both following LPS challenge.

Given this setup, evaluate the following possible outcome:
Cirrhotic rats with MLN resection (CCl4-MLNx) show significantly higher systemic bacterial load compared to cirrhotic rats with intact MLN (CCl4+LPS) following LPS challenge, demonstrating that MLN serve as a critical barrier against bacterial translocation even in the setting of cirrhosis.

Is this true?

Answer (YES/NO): YES